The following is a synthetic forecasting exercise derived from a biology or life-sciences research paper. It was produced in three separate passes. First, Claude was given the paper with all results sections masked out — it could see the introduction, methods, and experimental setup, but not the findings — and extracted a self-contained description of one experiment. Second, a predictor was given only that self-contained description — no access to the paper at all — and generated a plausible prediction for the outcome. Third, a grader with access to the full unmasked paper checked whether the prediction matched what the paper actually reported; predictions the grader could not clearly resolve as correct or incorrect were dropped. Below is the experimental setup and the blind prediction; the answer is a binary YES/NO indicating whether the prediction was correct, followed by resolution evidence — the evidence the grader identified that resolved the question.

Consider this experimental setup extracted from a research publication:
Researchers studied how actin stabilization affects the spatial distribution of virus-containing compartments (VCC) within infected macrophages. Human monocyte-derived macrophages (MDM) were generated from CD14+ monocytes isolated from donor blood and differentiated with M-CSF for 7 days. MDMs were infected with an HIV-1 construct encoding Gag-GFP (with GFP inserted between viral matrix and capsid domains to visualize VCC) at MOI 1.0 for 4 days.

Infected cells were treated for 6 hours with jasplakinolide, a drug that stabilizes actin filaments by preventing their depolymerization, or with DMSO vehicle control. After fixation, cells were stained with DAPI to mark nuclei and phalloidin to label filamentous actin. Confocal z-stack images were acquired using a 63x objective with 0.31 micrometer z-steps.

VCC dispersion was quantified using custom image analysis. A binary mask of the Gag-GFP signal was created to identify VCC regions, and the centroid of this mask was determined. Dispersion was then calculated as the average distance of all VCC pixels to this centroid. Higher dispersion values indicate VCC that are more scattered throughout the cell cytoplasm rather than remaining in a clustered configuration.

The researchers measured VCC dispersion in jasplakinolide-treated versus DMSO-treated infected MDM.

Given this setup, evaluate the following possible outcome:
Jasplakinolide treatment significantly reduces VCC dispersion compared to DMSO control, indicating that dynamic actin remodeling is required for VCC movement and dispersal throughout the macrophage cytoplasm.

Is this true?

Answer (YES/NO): NO